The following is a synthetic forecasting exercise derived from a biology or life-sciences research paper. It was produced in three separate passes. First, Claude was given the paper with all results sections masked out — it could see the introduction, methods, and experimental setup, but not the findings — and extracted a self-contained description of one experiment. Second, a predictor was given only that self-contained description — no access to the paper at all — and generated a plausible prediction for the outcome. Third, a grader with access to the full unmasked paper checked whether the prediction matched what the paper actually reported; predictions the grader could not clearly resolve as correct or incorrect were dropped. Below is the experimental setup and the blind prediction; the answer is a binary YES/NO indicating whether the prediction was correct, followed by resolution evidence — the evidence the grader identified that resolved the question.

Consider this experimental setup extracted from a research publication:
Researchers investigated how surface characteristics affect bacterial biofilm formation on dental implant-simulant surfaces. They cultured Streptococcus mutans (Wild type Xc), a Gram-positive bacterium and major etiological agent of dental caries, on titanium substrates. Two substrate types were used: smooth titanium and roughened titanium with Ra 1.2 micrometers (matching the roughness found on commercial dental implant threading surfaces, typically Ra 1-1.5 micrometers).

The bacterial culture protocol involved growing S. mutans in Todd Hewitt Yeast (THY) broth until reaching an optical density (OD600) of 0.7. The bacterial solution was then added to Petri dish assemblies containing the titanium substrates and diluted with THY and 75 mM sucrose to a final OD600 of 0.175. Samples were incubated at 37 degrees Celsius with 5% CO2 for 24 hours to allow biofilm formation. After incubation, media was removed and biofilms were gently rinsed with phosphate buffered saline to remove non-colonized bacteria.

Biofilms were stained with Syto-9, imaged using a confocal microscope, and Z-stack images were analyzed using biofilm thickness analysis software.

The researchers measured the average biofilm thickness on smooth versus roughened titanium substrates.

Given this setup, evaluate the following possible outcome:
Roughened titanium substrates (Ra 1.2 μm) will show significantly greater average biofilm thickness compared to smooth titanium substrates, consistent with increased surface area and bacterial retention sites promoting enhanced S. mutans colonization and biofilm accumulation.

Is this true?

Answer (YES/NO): YES